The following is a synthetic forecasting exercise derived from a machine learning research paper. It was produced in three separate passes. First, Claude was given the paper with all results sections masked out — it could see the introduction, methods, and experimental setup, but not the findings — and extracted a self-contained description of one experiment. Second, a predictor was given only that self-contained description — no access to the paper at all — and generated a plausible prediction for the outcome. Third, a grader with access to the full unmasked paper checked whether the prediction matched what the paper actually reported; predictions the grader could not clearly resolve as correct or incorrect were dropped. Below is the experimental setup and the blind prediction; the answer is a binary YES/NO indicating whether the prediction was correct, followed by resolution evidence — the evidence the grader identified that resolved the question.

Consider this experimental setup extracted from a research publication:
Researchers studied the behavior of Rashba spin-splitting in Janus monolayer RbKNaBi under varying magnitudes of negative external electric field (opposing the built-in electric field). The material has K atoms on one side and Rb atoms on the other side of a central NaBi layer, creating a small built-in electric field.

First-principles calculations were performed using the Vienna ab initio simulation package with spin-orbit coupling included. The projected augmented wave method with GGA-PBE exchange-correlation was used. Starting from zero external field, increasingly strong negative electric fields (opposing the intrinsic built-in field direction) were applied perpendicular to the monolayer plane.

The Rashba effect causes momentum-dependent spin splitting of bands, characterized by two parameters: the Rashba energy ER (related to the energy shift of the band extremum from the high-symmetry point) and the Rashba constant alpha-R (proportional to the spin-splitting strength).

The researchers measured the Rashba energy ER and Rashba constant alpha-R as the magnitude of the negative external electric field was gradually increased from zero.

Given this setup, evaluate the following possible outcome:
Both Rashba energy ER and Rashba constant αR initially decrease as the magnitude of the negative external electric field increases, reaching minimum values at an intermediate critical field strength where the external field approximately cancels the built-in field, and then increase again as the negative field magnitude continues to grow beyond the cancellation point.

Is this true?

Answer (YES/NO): YES